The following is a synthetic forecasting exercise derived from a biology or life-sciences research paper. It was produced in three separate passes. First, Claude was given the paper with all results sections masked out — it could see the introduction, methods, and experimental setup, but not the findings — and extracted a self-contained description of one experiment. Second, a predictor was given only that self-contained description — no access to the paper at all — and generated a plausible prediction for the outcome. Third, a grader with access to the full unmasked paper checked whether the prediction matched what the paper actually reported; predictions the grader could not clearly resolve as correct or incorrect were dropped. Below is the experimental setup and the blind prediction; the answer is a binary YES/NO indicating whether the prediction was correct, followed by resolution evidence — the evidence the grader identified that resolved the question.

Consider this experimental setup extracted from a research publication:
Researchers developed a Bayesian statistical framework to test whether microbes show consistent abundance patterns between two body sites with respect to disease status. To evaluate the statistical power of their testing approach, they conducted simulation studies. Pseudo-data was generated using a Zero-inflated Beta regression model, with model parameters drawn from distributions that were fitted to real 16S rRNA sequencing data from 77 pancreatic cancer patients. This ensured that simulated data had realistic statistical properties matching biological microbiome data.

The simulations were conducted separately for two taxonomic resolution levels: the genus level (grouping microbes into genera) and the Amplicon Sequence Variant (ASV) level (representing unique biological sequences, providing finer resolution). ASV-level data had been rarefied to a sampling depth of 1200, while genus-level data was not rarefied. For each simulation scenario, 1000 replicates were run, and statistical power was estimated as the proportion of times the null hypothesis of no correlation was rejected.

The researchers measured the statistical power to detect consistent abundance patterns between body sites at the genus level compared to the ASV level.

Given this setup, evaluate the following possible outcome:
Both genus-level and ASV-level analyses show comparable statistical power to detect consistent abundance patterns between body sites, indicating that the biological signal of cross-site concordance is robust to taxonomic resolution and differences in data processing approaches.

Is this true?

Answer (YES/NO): NO